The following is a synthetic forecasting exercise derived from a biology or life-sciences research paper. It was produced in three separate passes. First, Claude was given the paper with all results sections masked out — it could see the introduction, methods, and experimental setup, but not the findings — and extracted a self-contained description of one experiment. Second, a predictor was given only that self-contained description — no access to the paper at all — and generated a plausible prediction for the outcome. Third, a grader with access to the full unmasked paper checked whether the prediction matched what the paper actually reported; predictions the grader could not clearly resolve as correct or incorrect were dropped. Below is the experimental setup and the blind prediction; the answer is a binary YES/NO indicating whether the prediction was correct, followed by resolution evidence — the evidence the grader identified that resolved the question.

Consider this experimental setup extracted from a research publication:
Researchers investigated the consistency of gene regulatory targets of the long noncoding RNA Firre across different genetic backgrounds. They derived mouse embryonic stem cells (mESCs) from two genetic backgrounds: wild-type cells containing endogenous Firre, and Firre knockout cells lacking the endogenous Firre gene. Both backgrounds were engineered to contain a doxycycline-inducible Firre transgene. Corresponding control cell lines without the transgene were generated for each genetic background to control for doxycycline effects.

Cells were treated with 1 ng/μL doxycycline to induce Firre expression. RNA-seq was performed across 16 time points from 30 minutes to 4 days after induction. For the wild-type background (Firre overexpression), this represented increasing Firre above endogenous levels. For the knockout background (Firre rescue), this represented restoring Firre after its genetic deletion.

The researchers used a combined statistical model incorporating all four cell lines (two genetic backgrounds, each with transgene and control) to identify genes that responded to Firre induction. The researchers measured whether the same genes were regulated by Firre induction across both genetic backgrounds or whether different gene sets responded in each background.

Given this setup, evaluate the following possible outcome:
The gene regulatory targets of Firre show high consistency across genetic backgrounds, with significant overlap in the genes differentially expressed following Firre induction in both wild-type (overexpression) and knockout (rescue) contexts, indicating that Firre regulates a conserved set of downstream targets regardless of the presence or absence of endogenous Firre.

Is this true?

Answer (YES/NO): YES